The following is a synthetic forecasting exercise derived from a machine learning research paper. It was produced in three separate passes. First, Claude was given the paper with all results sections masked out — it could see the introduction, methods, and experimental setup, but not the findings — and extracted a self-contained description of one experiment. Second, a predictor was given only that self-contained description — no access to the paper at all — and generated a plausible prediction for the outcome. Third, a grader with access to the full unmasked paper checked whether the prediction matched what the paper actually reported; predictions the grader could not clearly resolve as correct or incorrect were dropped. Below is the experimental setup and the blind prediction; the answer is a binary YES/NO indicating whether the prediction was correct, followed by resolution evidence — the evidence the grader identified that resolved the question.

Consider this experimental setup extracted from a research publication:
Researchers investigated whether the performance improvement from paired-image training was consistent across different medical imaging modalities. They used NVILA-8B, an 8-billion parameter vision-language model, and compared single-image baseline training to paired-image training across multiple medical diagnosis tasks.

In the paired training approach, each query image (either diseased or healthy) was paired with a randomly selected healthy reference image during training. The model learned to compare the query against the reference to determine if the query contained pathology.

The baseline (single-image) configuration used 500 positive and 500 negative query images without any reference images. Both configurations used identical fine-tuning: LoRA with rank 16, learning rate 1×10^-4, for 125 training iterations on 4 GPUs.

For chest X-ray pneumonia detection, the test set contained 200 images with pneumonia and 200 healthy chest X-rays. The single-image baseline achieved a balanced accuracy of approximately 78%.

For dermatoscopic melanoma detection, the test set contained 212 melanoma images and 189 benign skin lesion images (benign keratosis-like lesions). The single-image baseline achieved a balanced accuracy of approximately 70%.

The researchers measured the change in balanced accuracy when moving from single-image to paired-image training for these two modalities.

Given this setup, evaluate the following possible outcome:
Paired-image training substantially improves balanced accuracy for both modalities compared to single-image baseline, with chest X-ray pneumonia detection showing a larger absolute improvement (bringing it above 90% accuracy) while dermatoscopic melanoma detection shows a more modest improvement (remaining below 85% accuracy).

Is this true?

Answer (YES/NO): NO